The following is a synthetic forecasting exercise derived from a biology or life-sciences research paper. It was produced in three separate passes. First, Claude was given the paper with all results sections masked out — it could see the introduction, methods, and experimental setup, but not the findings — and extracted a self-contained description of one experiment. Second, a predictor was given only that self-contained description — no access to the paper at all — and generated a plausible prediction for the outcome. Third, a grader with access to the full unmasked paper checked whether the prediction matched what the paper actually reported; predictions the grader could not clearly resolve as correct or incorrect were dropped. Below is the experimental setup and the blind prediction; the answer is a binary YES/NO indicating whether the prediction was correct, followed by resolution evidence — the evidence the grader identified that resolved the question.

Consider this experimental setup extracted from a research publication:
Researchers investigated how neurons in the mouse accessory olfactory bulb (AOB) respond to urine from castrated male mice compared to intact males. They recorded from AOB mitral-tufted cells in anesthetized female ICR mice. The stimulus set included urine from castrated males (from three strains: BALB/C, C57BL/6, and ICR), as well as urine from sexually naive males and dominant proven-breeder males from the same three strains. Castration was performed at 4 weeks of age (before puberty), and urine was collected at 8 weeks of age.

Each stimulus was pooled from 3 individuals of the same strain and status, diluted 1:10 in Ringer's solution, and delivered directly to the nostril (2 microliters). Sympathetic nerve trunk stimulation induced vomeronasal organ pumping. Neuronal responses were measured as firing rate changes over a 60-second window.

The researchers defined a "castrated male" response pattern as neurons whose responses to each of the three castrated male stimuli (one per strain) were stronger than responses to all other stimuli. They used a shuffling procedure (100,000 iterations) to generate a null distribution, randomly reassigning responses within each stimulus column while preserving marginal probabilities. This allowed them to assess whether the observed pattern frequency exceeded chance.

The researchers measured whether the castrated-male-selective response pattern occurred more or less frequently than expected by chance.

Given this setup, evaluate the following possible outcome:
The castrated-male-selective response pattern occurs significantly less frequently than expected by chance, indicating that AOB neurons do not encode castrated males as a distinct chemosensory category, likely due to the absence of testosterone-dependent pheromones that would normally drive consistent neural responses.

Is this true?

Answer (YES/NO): NO